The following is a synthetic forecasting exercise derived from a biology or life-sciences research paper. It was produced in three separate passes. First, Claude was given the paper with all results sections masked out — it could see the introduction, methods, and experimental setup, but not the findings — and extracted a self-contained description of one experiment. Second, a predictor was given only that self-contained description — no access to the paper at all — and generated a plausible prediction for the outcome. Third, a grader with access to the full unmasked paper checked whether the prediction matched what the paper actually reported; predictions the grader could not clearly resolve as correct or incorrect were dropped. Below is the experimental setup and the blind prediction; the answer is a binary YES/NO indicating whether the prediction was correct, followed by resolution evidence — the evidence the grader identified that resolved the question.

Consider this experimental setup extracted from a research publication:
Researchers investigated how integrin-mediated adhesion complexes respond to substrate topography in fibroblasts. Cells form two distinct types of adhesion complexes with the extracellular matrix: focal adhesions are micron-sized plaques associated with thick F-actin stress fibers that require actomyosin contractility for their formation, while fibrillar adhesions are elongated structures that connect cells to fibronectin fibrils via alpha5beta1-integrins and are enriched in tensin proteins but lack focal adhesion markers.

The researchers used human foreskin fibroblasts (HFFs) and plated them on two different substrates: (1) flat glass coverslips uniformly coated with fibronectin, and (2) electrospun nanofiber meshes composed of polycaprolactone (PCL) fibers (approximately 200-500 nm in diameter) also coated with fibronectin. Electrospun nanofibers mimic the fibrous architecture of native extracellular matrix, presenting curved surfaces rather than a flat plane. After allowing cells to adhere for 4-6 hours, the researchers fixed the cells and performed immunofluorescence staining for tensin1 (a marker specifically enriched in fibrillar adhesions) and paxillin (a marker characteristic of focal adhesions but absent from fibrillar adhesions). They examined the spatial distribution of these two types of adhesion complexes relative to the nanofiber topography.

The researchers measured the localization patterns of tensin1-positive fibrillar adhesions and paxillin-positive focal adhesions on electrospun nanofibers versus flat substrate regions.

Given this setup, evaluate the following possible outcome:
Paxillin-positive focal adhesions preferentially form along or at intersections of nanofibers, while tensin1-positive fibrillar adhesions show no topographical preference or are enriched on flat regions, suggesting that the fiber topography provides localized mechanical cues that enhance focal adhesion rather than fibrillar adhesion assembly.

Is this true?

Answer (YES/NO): NO